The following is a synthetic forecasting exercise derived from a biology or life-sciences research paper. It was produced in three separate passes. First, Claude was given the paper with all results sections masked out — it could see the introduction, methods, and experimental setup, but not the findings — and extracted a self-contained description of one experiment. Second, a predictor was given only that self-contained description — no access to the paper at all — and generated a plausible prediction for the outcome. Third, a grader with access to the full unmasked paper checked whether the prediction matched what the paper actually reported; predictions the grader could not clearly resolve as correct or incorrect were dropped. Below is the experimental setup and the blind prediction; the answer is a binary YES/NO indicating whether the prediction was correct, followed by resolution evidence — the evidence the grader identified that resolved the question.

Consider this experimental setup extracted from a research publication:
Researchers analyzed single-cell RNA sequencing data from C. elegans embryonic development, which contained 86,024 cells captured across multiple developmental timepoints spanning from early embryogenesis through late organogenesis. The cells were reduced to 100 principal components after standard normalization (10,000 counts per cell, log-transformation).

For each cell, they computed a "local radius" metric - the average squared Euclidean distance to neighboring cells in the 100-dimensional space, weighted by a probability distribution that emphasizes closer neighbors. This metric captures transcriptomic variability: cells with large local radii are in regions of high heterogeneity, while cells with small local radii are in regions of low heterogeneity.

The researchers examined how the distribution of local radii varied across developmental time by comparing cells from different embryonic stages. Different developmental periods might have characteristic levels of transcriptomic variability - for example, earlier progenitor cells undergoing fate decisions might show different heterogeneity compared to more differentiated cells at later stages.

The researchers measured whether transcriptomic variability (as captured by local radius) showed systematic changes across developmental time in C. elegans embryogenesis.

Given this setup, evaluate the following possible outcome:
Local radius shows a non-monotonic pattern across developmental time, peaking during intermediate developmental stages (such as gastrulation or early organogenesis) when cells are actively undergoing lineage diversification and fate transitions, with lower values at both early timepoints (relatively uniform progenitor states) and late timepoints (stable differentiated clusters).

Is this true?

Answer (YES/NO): NO